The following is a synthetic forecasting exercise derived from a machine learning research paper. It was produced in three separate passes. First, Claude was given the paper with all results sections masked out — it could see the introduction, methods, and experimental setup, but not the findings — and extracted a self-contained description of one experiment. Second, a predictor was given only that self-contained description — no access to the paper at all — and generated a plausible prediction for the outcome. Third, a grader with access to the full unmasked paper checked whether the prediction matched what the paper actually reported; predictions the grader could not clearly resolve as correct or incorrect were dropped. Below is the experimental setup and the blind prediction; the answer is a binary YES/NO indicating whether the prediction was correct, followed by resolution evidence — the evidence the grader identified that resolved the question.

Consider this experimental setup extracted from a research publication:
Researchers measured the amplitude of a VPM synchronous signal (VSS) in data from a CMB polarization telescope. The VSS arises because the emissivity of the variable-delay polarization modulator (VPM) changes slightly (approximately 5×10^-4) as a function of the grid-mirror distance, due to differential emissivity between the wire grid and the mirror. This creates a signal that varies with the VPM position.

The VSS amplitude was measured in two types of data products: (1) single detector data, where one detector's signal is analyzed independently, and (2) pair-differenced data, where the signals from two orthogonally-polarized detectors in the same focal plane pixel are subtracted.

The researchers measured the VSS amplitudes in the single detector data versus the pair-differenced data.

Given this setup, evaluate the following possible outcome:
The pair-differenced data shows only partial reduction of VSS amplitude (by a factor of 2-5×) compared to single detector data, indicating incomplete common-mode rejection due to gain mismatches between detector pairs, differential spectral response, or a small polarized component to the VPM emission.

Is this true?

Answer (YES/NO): YES